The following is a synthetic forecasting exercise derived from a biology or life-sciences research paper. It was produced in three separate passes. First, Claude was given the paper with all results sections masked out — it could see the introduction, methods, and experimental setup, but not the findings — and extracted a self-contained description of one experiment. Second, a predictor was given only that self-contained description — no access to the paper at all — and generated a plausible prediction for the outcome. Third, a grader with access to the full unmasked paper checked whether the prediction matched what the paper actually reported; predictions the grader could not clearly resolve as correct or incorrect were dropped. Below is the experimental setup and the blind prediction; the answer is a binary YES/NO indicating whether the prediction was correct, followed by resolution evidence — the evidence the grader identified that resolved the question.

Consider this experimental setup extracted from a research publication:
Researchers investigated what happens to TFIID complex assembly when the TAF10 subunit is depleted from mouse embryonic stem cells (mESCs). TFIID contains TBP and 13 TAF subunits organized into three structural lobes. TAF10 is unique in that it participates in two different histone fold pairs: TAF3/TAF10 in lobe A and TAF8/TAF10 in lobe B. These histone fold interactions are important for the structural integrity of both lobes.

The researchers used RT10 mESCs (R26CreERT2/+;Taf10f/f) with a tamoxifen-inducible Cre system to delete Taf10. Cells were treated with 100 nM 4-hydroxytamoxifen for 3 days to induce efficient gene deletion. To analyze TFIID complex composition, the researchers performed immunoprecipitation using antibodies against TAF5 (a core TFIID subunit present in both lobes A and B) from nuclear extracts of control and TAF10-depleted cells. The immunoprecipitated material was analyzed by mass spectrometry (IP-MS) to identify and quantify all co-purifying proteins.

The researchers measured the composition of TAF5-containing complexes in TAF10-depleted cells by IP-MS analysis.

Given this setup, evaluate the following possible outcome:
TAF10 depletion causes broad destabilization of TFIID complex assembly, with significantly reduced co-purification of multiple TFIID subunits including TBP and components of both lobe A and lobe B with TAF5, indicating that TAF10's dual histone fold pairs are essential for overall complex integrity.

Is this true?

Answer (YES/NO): YES